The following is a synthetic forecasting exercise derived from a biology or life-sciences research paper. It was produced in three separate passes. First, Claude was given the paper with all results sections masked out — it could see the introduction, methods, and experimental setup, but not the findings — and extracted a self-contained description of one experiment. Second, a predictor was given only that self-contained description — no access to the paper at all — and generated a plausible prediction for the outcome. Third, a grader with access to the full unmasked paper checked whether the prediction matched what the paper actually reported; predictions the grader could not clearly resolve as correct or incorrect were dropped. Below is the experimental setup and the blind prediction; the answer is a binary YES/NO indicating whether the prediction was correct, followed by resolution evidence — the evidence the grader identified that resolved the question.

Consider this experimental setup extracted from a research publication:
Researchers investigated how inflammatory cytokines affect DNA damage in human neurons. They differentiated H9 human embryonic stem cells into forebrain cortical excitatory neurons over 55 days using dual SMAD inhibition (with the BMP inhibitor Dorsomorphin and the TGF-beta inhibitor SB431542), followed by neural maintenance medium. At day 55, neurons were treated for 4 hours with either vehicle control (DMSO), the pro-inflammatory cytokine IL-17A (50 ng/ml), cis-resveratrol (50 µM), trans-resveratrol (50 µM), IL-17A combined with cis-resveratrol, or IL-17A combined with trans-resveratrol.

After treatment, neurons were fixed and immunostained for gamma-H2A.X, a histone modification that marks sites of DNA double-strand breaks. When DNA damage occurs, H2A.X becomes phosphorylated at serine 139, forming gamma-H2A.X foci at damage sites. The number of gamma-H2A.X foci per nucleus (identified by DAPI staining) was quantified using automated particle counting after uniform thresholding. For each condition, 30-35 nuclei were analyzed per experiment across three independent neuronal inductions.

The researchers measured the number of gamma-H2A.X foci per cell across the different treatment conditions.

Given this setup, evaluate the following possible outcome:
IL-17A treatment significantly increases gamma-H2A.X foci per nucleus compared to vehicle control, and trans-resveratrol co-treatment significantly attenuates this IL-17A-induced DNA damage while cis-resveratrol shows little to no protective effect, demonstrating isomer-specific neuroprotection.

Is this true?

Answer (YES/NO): NO